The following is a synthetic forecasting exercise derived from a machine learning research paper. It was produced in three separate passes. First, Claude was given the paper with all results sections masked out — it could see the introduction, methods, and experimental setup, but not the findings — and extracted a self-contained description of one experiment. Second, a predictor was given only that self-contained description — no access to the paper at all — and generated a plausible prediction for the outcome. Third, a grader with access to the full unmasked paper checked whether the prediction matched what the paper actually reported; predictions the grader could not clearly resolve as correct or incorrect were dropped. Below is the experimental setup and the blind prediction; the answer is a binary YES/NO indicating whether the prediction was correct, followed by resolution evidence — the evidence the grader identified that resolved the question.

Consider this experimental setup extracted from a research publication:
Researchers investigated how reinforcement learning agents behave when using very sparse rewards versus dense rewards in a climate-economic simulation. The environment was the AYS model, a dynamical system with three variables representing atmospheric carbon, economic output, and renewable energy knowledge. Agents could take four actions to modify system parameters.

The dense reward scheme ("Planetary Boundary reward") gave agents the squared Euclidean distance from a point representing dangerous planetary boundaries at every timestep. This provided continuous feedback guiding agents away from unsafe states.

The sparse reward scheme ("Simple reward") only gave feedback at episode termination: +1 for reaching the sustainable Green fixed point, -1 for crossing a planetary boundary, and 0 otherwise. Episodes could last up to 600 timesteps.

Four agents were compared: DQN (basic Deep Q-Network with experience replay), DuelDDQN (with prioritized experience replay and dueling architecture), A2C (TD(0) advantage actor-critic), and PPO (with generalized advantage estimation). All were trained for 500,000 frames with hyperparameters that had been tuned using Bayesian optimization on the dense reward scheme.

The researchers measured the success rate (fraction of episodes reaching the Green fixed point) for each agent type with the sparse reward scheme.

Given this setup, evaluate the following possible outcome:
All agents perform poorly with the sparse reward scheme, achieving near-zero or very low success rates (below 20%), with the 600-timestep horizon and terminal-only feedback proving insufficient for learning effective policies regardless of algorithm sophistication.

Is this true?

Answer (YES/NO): NO